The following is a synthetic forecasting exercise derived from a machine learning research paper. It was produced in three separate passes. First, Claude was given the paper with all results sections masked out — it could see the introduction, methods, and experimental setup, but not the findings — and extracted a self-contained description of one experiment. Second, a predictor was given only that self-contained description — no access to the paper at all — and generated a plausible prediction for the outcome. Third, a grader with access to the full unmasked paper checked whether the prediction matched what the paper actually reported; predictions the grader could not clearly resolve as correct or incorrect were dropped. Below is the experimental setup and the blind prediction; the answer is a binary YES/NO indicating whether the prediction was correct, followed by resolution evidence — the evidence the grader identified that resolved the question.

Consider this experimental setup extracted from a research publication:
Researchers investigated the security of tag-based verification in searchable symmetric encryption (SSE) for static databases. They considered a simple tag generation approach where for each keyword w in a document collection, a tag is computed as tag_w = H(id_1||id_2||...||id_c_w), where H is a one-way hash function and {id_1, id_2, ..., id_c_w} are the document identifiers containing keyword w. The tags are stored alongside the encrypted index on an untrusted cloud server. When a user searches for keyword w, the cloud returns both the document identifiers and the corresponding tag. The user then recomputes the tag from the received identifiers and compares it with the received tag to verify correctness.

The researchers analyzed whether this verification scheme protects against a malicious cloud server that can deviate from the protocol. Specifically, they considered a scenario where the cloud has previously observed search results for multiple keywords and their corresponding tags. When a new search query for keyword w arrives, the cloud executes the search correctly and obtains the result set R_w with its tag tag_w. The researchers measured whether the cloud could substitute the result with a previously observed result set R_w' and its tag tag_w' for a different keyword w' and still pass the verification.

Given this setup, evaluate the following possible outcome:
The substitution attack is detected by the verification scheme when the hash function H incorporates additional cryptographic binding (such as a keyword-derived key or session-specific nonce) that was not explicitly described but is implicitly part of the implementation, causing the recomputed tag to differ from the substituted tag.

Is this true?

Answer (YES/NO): NO